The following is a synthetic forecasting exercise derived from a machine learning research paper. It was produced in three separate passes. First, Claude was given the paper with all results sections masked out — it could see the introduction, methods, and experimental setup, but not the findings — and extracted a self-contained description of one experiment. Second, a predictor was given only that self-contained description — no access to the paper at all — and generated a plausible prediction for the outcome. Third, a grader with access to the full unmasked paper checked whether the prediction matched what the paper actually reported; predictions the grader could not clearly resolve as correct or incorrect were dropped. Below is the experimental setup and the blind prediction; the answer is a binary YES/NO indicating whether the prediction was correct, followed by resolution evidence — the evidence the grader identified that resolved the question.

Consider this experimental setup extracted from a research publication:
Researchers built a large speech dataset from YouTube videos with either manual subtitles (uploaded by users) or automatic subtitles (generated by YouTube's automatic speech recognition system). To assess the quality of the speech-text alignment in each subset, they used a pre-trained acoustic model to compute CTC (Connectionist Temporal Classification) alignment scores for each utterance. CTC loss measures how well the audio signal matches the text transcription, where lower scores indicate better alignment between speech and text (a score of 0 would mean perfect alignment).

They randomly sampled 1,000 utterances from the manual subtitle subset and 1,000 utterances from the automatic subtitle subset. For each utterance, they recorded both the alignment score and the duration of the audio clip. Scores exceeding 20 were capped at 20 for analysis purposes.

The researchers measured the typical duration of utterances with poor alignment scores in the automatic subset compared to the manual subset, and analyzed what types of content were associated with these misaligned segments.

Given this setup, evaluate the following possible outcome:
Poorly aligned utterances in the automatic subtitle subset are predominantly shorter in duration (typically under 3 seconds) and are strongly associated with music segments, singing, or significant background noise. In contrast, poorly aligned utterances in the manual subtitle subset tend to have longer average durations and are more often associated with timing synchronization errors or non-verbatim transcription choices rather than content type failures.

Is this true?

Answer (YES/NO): NO